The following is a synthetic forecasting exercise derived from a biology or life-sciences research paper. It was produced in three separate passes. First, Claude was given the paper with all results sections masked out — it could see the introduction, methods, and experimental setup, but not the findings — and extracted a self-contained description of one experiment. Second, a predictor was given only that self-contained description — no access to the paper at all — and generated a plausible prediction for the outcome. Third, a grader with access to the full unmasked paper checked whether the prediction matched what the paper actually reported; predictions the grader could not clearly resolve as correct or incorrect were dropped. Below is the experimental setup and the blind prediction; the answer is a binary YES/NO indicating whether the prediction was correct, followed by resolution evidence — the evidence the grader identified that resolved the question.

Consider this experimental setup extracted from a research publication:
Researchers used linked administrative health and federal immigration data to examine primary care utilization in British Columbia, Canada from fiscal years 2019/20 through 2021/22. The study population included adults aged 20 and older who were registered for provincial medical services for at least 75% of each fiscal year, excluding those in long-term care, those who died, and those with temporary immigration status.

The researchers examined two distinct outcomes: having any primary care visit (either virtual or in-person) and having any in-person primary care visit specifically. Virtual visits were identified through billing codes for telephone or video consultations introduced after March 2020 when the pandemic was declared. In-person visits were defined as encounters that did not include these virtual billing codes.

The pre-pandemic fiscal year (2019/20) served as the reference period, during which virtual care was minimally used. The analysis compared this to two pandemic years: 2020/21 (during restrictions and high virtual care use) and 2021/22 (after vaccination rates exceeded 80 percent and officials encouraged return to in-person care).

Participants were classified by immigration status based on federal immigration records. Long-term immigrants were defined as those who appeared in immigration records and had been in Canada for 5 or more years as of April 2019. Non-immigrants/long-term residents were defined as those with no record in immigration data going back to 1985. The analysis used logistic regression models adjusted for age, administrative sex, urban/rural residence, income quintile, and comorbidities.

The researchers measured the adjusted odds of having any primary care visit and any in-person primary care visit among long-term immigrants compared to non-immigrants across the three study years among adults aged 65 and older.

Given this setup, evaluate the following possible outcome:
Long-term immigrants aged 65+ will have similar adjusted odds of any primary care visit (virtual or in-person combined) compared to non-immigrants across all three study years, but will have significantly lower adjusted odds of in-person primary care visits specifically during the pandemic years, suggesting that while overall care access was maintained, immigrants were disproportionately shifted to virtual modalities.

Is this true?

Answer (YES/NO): NO